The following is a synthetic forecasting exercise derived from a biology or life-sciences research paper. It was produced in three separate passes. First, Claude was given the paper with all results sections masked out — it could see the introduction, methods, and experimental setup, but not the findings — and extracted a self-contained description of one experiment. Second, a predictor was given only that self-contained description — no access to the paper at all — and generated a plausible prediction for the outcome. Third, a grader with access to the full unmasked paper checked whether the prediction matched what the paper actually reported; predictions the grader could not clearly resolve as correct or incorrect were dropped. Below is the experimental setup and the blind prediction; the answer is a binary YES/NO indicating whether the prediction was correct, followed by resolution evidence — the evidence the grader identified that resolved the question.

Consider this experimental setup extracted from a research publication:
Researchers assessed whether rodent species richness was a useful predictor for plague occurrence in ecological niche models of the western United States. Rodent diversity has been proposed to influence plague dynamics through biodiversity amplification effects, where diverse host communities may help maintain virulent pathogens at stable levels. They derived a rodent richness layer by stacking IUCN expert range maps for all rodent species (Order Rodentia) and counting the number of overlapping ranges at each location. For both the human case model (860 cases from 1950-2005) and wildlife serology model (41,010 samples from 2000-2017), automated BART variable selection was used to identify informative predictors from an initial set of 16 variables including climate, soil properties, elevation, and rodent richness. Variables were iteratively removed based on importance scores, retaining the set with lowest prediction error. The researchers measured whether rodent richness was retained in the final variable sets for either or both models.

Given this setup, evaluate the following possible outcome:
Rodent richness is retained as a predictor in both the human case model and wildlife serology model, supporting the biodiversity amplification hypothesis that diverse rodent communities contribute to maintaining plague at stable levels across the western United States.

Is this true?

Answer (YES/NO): YES